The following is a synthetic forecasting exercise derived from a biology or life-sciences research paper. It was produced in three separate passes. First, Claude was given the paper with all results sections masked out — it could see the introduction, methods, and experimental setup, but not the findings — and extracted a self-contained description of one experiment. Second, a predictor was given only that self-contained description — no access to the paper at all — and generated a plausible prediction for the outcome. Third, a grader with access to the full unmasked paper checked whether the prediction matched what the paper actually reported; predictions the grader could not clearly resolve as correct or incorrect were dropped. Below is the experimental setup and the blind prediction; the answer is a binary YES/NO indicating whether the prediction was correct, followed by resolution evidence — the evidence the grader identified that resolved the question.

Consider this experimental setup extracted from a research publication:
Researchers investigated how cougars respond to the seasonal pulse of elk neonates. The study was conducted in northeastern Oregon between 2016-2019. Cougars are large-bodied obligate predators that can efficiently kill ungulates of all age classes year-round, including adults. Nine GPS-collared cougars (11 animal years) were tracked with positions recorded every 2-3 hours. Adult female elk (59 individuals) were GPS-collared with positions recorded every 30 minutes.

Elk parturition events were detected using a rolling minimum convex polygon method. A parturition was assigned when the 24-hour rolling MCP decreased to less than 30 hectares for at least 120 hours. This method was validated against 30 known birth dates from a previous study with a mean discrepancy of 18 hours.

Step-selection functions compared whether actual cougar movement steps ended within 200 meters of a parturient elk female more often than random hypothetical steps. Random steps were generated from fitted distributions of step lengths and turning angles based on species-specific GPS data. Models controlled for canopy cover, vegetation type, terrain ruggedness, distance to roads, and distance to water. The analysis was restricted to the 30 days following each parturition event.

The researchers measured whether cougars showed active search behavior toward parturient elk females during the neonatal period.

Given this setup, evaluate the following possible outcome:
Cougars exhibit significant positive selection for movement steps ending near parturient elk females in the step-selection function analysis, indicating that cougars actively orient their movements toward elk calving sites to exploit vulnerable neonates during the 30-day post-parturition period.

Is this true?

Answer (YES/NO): YES